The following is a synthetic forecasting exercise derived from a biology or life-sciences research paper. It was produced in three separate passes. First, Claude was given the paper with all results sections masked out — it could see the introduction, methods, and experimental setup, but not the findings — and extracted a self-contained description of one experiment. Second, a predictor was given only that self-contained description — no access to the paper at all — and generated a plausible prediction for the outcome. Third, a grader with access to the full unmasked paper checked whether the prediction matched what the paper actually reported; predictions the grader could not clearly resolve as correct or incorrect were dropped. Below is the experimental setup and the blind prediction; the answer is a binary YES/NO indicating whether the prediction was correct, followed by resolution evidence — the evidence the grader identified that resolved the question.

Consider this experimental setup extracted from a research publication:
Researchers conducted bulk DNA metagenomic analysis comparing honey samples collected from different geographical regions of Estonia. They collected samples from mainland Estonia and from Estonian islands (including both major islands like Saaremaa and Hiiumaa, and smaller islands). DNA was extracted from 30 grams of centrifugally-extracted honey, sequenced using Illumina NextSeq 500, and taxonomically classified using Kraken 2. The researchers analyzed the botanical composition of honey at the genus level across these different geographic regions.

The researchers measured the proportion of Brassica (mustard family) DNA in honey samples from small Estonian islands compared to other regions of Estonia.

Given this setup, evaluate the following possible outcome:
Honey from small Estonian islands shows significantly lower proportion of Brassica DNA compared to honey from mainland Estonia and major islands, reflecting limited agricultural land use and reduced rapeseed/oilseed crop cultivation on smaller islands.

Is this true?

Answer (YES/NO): YES